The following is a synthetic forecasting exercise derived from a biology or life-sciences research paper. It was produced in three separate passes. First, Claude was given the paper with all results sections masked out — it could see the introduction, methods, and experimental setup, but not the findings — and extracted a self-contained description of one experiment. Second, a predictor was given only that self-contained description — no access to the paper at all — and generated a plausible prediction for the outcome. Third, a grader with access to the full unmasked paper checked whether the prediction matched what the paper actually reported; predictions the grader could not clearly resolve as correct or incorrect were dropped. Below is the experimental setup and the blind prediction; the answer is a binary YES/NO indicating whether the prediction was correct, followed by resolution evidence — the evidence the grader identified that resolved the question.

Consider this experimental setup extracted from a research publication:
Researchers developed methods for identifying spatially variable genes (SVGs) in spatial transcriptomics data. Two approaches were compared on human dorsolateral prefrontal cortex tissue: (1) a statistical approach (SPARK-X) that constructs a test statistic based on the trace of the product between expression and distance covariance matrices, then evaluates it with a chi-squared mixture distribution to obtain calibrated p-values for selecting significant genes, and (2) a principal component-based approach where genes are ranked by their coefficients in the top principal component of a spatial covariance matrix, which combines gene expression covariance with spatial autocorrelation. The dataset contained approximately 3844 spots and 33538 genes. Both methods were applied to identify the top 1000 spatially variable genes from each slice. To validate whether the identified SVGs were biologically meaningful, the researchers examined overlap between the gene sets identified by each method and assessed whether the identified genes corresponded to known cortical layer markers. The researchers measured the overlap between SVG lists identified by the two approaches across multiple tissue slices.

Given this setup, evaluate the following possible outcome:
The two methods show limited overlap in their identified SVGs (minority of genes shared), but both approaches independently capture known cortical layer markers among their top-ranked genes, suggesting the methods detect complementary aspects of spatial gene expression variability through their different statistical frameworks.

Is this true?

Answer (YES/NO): NO